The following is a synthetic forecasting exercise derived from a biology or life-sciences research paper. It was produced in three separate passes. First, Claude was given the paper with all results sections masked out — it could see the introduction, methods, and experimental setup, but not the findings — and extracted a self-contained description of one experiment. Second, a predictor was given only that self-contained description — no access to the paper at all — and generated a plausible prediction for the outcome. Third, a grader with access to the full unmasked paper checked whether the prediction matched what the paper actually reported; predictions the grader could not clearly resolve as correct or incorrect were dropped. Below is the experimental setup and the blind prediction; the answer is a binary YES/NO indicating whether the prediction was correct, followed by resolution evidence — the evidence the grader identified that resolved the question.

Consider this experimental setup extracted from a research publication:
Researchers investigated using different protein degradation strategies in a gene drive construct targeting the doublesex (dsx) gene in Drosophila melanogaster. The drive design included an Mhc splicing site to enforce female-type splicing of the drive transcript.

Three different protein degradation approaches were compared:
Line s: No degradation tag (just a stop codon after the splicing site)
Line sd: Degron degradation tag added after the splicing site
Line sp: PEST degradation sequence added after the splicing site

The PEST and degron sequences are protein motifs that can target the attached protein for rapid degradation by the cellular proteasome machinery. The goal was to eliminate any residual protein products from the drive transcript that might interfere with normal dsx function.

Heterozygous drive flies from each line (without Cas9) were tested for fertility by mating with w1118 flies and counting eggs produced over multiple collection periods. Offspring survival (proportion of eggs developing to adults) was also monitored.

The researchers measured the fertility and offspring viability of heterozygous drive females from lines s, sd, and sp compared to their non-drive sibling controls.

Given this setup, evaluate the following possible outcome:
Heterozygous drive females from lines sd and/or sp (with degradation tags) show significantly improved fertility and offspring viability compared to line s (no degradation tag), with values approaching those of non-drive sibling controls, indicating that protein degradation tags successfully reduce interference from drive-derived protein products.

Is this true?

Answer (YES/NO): NO